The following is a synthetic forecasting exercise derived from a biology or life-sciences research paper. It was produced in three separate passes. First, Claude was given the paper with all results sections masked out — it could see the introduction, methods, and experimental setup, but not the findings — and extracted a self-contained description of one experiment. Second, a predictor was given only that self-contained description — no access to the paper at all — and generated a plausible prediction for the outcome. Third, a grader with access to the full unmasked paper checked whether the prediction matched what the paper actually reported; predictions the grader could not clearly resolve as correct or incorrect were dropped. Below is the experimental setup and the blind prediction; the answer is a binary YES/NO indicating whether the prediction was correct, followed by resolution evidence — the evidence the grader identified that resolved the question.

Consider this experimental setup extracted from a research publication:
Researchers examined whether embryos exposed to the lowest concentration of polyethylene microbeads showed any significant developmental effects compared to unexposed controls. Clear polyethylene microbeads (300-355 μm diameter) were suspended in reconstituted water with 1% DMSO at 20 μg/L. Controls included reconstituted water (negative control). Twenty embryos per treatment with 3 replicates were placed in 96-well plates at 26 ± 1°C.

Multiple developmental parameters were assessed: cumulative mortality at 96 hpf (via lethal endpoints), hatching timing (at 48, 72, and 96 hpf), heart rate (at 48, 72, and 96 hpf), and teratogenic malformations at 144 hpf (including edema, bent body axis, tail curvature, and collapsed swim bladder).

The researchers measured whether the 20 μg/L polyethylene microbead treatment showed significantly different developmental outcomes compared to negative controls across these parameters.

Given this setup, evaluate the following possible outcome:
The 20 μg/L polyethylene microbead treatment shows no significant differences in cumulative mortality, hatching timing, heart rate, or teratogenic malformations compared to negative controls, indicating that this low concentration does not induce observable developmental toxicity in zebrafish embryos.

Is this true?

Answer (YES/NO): YES